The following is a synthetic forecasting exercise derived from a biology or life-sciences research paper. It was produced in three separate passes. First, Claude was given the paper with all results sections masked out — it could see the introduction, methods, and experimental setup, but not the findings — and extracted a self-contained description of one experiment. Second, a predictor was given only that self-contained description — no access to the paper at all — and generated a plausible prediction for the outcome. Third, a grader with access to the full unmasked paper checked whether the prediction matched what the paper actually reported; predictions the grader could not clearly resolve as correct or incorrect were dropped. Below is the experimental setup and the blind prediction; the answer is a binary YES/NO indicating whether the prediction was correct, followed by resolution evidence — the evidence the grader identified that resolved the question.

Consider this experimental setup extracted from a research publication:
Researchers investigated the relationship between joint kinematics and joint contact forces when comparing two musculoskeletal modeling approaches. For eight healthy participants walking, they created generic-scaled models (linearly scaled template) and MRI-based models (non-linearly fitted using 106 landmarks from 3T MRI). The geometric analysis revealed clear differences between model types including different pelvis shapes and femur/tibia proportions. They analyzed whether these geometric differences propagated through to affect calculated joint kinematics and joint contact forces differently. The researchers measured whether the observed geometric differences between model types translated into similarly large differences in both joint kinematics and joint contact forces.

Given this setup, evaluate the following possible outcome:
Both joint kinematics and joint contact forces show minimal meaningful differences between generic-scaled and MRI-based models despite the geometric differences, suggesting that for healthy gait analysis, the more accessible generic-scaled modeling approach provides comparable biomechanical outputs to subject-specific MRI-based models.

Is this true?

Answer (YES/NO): NO